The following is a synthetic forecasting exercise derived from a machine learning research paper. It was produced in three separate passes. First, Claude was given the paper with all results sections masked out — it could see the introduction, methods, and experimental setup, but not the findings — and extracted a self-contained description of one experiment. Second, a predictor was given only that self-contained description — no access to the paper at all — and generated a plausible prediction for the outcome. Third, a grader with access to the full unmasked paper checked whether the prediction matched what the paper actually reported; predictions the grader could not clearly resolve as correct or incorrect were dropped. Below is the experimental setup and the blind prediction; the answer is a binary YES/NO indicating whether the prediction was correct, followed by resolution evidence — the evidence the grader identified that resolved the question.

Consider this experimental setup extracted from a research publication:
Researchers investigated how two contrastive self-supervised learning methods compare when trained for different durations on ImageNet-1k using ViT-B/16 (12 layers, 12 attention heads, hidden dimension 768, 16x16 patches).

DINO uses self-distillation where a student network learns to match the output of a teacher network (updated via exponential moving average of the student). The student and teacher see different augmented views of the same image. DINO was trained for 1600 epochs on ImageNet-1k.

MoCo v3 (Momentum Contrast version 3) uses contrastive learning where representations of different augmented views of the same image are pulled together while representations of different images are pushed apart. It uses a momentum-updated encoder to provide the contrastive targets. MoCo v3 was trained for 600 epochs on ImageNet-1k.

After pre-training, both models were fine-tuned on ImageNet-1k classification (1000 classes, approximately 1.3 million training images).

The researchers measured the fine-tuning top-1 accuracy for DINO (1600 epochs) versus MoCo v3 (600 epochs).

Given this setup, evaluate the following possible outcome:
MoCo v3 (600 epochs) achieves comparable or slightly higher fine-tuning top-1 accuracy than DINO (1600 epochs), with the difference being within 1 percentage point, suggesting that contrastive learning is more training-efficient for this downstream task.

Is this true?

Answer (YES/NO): YES